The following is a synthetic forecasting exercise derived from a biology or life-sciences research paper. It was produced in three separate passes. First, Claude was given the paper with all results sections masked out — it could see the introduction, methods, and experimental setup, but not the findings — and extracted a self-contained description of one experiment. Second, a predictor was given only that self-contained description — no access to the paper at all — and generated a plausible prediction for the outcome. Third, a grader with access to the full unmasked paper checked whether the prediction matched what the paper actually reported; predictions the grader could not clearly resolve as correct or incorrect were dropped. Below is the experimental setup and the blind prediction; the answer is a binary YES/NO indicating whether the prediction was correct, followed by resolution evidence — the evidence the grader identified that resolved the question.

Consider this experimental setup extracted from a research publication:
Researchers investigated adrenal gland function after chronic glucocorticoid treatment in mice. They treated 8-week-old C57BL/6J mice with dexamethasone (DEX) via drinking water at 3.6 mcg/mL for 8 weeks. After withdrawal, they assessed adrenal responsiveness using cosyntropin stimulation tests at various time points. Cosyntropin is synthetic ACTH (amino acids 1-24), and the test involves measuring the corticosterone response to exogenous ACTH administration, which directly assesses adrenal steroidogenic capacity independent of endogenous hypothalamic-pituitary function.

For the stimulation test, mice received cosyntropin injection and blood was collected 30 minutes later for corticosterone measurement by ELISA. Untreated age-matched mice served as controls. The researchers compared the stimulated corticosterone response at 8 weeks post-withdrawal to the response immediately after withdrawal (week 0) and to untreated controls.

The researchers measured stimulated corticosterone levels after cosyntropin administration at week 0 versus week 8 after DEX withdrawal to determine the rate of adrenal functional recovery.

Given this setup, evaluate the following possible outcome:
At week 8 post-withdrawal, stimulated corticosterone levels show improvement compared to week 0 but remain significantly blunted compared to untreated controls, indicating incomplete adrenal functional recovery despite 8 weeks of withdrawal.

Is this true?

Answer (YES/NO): NO